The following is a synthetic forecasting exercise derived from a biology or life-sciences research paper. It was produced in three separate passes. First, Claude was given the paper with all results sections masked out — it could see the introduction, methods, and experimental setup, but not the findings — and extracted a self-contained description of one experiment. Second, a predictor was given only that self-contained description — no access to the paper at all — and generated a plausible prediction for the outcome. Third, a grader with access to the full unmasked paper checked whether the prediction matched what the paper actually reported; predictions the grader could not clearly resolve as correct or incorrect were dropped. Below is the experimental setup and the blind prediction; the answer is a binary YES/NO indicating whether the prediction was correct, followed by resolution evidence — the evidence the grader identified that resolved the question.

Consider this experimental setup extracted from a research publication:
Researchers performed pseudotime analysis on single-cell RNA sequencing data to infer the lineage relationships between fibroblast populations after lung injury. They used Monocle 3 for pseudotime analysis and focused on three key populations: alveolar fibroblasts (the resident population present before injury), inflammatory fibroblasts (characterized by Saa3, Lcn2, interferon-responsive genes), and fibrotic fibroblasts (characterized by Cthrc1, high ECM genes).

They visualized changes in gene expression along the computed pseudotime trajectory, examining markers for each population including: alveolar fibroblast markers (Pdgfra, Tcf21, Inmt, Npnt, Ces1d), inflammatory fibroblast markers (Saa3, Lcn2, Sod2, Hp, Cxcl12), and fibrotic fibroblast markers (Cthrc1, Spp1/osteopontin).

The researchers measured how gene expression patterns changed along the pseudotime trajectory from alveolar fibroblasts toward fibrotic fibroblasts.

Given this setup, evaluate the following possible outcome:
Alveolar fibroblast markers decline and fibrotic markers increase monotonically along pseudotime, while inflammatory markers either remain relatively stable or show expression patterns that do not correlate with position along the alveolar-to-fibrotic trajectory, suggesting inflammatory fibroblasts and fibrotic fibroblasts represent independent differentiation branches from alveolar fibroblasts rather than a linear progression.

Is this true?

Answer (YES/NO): NO